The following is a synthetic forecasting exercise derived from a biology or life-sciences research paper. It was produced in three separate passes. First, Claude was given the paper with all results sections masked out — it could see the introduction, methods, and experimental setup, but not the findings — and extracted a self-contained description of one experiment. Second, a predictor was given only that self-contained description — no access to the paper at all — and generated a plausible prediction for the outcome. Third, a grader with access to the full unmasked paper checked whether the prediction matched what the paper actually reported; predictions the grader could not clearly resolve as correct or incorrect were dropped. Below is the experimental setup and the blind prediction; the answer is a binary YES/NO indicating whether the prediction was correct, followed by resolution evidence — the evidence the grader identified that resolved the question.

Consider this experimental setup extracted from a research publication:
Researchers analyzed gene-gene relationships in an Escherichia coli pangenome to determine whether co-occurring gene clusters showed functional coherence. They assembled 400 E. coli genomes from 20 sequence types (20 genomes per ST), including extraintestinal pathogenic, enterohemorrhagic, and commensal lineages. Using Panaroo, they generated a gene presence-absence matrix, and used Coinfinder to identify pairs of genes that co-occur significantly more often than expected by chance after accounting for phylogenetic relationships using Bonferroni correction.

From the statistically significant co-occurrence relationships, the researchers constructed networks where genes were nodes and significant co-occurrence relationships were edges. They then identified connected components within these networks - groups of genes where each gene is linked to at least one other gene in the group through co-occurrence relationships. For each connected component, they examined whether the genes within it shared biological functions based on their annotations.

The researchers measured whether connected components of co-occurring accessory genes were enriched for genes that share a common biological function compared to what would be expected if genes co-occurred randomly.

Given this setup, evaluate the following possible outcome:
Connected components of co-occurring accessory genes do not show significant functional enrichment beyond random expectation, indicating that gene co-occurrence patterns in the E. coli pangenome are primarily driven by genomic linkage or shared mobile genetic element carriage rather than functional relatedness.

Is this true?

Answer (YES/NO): NO